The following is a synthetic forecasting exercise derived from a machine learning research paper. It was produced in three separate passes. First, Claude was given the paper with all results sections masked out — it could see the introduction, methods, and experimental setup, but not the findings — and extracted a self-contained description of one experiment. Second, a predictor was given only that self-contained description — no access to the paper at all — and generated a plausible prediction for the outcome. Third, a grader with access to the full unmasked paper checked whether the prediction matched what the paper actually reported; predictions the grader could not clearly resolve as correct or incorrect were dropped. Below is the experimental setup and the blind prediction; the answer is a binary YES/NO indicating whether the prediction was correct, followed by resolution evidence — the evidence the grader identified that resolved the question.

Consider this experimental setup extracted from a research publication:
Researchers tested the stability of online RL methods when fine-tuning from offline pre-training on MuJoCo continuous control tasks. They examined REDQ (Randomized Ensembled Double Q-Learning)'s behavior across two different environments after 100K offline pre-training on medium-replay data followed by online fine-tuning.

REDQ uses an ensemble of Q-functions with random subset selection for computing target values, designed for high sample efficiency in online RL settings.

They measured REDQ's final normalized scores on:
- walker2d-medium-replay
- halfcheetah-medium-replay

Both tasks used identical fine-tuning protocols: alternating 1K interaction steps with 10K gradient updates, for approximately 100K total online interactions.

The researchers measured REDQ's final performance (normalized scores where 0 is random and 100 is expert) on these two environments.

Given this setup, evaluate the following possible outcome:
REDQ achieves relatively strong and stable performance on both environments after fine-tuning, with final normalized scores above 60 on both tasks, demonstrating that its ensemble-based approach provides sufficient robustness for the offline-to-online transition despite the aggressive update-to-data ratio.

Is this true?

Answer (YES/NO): NO